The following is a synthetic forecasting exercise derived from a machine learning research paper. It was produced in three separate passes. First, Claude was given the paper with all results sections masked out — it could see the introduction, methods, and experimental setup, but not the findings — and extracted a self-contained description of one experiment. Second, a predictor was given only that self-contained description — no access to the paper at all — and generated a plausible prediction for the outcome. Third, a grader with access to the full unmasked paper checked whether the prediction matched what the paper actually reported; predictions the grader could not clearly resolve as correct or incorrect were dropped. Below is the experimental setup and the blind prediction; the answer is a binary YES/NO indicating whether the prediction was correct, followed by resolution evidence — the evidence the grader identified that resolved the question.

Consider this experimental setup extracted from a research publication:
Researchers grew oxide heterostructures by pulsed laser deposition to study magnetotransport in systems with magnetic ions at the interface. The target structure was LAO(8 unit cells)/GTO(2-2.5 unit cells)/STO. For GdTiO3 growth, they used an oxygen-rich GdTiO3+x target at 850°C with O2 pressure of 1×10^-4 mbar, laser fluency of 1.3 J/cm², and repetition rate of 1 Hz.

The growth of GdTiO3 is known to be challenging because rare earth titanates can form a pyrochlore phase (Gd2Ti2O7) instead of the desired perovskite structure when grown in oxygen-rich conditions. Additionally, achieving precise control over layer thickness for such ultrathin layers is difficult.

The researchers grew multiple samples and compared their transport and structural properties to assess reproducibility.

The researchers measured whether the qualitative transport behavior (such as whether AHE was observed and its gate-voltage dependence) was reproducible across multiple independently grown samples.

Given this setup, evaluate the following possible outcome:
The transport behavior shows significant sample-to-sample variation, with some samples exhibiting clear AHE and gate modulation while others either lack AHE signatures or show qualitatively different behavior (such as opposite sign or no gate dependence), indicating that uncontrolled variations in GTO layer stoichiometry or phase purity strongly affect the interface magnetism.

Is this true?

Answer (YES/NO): NO